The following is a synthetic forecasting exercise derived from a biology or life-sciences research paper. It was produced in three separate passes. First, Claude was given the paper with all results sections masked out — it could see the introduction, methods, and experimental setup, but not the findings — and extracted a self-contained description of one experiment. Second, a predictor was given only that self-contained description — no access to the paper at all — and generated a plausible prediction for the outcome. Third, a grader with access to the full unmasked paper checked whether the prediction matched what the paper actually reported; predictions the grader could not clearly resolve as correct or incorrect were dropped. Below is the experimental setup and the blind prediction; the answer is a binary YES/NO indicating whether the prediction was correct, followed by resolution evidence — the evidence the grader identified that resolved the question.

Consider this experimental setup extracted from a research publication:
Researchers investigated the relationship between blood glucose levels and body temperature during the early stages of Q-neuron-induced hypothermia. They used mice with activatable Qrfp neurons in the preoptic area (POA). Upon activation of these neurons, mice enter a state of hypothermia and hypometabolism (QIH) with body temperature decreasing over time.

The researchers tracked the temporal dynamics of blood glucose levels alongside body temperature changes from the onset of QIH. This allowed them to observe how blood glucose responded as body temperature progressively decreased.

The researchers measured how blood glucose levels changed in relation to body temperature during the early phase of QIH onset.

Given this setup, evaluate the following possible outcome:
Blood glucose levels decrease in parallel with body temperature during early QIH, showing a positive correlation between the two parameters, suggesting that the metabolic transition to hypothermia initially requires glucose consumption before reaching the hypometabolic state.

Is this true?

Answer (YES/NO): YES